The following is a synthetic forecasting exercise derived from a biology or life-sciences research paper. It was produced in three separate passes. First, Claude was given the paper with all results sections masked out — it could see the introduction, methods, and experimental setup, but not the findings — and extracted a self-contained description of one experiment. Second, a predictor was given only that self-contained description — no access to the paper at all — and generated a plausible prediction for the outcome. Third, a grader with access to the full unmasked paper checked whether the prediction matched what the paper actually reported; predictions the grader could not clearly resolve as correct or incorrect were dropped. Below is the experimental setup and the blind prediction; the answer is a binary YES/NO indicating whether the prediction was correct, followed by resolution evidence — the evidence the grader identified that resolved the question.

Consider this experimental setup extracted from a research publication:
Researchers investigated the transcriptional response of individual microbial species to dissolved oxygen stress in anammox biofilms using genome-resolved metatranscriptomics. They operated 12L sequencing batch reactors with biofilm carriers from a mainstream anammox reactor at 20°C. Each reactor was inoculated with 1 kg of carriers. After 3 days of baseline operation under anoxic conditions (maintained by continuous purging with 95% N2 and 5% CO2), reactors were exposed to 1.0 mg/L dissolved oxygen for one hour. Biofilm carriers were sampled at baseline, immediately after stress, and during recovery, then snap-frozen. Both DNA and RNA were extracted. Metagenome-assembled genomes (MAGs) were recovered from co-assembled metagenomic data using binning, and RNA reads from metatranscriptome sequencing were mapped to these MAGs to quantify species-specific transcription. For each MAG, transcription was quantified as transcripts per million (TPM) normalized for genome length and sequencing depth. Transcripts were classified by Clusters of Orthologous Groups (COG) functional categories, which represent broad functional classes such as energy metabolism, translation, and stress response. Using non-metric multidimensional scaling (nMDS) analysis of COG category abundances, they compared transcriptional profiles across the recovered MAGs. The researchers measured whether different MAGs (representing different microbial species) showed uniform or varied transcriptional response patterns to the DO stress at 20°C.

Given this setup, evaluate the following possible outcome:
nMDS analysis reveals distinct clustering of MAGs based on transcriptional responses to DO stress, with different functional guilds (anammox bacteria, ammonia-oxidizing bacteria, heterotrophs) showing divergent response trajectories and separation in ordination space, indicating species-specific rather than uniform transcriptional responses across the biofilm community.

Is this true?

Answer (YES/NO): YES